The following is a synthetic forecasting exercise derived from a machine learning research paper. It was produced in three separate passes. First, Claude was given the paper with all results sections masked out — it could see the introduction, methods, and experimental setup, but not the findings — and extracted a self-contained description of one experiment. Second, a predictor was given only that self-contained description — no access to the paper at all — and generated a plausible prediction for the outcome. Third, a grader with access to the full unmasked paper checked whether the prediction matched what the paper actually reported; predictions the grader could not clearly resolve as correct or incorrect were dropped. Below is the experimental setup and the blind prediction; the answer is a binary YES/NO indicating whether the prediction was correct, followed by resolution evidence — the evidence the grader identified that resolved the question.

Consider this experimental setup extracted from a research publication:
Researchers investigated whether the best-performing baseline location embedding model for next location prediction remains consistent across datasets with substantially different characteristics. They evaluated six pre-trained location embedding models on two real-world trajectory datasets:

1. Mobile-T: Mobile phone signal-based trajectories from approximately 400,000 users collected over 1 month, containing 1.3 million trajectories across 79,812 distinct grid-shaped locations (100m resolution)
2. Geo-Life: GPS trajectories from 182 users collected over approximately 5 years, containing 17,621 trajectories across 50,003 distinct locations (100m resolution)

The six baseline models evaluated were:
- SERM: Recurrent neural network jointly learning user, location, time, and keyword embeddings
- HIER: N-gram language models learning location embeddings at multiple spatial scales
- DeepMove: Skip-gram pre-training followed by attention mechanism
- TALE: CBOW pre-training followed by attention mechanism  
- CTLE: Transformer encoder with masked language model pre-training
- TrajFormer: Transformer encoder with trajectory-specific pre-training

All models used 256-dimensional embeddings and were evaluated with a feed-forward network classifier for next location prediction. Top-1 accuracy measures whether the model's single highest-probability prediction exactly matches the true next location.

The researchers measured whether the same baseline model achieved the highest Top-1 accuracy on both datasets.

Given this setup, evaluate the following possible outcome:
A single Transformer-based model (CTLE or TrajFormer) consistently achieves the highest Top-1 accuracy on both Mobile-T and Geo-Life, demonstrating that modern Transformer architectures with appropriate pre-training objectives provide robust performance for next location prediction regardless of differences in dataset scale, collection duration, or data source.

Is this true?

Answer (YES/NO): NO